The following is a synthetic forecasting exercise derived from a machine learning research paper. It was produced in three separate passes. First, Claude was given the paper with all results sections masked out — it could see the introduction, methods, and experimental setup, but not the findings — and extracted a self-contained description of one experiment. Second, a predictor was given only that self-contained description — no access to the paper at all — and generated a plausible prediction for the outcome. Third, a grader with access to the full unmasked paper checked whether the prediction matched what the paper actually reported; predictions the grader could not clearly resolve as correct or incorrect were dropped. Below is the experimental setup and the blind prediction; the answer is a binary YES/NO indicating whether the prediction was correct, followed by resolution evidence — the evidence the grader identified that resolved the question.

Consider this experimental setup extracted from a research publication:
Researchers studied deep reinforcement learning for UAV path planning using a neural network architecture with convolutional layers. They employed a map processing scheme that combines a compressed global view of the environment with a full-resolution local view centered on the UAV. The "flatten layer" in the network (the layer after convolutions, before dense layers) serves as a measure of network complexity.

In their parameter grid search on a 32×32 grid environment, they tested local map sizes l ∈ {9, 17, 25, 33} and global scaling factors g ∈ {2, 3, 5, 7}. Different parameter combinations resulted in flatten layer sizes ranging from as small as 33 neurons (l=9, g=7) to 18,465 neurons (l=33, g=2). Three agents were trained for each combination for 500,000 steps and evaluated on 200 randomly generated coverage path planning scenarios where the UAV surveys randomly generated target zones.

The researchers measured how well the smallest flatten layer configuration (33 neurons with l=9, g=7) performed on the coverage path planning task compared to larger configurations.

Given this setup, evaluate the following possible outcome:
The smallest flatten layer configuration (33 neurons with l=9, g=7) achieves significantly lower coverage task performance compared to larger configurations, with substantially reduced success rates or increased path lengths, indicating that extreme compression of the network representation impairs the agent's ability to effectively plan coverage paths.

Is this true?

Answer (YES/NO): NO